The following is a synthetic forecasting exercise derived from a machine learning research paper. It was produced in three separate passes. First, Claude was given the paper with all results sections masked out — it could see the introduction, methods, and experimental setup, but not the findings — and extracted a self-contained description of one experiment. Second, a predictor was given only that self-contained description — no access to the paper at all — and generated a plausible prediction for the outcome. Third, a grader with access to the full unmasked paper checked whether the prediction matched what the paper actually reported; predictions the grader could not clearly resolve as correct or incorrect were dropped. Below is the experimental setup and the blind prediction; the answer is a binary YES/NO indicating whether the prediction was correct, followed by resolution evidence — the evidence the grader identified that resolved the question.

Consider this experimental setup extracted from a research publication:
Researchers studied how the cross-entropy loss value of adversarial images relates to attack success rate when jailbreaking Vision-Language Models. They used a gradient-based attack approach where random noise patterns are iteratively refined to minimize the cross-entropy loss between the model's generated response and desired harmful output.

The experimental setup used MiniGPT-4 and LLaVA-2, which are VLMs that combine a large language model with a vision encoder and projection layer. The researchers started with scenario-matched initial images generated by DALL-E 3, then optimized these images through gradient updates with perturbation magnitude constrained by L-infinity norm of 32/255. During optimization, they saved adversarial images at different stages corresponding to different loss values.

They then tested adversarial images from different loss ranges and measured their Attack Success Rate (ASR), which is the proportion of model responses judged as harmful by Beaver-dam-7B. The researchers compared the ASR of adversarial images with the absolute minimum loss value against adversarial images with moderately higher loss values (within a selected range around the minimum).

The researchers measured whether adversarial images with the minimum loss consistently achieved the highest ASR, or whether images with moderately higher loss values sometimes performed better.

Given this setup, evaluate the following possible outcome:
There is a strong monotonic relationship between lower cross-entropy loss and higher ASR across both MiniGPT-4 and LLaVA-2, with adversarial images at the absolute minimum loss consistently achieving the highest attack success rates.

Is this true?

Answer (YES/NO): NO